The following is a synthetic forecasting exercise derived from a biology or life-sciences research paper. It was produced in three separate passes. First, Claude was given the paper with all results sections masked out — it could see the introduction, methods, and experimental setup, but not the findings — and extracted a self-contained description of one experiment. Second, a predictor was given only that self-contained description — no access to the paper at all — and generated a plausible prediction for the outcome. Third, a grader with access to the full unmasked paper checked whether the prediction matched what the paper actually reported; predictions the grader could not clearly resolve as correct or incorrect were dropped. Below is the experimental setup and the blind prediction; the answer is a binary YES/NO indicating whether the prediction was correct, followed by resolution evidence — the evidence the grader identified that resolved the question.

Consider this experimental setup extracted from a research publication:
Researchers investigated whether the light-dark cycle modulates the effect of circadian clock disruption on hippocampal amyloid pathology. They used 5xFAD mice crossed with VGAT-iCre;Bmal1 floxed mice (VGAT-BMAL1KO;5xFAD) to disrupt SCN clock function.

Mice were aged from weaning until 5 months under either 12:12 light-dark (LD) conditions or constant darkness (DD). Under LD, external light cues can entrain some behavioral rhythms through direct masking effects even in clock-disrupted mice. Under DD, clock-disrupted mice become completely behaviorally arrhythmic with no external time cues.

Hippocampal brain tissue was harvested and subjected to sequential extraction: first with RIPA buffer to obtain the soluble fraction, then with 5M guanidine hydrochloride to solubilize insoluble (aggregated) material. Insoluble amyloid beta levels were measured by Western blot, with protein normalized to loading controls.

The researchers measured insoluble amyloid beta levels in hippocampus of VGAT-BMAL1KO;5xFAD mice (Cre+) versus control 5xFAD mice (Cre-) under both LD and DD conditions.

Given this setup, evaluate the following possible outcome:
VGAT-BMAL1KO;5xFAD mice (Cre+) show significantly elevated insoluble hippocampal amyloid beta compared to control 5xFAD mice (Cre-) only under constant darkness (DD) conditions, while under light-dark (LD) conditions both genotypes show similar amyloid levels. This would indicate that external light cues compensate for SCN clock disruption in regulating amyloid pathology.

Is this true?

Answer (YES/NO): NO